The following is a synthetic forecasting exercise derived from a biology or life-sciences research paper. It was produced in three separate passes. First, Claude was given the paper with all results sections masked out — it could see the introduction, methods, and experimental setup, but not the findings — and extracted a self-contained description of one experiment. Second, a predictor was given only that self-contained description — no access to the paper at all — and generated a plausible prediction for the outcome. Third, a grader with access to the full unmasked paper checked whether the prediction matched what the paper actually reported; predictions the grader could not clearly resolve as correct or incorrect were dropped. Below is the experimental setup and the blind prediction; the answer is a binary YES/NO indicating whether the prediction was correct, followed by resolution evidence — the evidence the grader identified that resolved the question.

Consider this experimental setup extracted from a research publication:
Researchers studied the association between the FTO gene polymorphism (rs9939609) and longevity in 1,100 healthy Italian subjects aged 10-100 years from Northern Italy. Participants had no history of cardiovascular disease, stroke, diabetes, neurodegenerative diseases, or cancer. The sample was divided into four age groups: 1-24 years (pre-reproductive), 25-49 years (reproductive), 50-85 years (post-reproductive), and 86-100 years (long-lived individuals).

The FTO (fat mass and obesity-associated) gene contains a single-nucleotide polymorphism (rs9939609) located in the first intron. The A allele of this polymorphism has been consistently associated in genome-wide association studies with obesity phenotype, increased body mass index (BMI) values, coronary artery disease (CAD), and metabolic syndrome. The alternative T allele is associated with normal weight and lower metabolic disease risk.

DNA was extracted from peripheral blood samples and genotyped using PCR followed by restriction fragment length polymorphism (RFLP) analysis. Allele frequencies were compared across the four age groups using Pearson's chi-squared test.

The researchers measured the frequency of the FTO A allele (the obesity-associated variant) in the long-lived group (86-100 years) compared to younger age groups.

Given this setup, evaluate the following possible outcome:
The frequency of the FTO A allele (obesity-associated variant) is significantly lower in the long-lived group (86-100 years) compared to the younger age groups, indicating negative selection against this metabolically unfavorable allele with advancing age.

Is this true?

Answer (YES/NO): YES